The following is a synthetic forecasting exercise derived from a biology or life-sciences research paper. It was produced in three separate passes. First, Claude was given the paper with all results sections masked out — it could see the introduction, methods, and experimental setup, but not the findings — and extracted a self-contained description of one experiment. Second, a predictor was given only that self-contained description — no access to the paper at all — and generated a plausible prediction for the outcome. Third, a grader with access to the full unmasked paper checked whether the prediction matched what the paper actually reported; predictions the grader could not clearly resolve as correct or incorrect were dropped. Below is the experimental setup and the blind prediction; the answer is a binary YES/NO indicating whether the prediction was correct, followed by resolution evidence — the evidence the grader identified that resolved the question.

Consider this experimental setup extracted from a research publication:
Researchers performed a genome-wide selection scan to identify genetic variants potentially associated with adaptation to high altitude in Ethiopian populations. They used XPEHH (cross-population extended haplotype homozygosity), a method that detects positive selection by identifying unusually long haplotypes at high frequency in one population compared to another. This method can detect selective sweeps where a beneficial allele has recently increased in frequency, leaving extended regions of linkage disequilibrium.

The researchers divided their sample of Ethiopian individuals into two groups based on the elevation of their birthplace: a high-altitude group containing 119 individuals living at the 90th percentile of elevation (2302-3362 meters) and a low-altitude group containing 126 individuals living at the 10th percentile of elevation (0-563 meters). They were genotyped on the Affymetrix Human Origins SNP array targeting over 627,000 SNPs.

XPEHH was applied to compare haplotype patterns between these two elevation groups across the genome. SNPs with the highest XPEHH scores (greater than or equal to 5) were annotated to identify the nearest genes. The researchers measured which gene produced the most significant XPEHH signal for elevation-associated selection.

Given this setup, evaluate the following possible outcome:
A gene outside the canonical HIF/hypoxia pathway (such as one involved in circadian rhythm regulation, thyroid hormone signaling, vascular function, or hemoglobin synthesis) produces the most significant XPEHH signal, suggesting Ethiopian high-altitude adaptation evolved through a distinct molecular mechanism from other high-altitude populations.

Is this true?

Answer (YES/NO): YES